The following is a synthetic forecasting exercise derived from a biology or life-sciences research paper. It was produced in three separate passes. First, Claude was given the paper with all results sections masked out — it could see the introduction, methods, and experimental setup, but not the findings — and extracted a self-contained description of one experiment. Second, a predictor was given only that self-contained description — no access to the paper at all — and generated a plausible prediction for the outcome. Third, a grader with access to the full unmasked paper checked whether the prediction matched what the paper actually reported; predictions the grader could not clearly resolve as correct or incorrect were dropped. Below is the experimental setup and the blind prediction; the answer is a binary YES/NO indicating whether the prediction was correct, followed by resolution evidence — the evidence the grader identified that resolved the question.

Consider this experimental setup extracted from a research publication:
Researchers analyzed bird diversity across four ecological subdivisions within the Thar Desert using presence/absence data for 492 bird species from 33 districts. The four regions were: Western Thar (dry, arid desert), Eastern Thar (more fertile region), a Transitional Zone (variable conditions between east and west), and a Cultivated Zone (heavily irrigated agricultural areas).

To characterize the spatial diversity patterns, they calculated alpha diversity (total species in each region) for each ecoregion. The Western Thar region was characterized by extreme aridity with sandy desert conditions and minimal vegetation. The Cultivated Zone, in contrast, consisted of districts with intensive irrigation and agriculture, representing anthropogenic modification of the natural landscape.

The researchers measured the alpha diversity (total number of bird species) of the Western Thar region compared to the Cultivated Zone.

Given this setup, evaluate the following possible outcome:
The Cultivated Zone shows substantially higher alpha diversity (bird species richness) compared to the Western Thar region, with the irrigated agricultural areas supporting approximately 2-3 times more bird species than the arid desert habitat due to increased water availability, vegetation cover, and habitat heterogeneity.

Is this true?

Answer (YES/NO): NO